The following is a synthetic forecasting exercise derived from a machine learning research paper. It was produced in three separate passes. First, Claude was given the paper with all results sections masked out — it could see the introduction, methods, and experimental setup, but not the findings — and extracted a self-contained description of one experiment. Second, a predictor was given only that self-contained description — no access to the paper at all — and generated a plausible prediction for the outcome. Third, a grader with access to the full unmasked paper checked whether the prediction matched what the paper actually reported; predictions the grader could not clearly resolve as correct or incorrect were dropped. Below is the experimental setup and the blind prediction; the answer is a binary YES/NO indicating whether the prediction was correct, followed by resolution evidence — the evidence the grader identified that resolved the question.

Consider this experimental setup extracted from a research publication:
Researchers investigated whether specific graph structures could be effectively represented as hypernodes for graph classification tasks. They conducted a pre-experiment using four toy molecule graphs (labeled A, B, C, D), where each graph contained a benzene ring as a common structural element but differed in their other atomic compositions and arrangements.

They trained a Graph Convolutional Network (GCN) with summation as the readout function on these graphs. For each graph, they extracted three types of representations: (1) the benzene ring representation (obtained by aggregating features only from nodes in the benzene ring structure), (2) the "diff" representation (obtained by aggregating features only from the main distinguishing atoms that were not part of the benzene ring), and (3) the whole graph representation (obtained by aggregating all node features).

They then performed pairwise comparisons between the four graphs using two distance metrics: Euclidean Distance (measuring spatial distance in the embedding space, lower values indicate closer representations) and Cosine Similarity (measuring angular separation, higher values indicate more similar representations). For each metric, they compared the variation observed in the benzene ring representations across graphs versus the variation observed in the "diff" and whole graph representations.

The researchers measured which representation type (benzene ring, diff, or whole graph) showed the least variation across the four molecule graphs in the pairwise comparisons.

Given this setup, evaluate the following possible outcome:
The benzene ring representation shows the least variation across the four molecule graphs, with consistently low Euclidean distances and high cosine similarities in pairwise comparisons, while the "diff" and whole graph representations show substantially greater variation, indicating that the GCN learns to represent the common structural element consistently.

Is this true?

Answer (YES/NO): YES